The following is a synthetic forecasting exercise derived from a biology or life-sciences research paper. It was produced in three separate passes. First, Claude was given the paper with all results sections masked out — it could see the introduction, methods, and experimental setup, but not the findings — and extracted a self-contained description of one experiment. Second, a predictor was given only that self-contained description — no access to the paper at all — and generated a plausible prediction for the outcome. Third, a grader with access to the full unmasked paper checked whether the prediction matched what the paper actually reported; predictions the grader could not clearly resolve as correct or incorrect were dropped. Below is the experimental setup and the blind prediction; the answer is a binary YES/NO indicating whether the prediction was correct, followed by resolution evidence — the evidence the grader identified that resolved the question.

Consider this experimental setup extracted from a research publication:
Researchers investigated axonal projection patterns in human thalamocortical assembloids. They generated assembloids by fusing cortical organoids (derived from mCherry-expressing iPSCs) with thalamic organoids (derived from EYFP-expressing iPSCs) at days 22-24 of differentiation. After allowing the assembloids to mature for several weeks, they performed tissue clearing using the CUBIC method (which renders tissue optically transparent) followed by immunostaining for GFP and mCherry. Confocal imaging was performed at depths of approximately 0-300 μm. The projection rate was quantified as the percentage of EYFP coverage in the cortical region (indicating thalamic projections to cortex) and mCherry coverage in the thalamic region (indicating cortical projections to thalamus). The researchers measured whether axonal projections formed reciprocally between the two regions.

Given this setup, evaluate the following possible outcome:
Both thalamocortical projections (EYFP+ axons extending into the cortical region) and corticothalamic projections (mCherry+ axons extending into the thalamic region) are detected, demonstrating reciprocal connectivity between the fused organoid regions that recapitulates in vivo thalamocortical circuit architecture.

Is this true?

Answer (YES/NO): YES